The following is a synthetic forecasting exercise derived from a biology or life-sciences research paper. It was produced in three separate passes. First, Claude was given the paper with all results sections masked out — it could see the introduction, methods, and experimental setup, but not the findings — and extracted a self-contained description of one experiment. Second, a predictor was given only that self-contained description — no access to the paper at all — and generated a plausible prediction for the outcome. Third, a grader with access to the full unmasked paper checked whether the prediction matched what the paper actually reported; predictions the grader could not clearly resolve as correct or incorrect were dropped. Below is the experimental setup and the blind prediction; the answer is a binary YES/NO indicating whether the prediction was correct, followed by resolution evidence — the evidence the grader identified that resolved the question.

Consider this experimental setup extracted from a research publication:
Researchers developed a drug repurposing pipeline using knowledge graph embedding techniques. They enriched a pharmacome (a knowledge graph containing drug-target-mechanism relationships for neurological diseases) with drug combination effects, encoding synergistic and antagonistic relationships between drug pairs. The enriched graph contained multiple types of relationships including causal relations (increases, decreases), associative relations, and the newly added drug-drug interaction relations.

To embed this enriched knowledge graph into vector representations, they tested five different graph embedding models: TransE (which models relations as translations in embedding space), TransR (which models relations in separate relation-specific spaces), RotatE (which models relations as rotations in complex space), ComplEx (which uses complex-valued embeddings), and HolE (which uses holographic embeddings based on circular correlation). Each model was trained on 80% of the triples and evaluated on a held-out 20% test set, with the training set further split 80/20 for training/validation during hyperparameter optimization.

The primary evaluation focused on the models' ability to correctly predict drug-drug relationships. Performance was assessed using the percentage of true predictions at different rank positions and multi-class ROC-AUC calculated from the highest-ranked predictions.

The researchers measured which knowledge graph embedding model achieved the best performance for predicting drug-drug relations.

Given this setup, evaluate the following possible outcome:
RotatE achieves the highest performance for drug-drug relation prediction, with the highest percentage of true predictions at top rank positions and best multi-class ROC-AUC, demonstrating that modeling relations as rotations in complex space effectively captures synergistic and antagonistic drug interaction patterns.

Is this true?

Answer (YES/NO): YES